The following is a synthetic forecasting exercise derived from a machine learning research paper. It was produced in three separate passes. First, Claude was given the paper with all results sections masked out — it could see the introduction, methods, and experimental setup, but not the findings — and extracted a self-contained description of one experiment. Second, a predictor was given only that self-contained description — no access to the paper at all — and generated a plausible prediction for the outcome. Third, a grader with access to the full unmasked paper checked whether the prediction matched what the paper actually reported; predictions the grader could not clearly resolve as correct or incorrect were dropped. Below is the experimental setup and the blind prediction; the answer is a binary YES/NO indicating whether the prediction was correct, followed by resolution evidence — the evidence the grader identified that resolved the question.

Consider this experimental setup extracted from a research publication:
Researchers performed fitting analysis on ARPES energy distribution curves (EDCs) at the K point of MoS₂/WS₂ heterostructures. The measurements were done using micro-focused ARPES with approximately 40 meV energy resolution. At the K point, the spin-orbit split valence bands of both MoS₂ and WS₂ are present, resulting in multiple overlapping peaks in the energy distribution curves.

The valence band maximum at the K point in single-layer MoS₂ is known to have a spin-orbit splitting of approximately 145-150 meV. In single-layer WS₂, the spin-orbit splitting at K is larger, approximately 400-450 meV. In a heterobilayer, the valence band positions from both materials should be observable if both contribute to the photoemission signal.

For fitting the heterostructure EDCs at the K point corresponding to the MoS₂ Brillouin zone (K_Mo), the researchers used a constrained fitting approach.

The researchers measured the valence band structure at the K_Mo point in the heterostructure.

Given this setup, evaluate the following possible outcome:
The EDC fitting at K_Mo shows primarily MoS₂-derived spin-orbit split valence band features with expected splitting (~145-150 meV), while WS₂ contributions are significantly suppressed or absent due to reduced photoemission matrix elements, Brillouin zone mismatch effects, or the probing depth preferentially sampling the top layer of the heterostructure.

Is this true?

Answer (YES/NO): YES